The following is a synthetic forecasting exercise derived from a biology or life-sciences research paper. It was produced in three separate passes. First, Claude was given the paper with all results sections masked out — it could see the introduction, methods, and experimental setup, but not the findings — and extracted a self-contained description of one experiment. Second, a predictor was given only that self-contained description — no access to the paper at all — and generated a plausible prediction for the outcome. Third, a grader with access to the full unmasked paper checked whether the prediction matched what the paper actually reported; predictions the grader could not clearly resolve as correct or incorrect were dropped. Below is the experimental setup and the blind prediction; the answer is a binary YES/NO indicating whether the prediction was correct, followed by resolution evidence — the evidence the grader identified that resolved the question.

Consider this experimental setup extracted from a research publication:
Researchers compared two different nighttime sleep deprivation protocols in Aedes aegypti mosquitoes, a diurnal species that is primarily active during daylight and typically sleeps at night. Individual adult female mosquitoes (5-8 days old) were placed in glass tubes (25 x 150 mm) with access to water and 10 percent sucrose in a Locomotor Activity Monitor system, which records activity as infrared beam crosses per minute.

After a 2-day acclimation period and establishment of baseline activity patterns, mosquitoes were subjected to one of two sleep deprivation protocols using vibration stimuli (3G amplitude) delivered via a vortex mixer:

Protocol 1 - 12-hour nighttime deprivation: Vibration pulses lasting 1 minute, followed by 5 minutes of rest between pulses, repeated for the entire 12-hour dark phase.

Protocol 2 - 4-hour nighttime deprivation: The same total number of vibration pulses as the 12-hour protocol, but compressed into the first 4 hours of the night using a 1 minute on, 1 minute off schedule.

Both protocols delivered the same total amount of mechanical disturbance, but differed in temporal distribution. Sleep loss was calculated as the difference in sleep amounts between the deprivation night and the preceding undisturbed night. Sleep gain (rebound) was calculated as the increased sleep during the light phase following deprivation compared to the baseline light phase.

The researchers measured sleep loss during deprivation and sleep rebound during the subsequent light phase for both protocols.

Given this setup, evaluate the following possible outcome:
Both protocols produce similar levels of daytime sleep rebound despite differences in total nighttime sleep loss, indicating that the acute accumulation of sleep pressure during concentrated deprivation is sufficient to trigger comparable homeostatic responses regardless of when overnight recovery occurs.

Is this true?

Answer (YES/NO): YES